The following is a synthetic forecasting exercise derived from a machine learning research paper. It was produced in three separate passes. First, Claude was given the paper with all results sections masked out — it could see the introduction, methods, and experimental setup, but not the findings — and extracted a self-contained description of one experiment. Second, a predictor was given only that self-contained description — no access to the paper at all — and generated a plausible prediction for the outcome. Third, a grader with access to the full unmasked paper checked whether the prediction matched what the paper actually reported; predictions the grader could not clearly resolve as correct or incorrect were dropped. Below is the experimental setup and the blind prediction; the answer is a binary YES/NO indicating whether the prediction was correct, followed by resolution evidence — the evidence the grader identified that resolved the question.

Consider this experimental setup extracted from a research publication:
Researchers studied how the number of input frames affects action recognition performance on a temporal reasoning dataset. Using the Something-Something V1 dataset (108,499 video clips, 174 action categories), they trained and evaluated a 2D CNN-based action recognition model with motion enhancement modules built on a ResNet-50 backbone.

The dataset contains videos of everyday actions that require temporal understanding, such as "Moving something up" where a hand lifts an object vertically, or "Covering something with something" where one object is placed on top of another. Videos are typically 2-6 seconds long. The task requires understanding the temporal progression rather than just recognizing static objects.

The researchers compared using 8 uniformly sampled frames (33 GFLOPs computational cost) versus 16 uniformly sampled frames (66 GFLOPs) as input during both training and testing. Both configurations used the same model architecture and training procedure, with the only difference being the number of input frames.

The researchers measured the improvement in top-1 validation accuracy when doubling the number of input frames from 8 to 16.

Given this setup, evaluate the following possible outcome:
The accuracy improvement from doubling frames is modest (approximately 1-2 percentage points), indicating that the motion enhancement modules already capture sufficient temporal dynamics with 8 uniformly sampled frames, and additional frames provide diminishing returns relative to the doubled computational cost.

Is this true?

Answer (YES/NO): YES